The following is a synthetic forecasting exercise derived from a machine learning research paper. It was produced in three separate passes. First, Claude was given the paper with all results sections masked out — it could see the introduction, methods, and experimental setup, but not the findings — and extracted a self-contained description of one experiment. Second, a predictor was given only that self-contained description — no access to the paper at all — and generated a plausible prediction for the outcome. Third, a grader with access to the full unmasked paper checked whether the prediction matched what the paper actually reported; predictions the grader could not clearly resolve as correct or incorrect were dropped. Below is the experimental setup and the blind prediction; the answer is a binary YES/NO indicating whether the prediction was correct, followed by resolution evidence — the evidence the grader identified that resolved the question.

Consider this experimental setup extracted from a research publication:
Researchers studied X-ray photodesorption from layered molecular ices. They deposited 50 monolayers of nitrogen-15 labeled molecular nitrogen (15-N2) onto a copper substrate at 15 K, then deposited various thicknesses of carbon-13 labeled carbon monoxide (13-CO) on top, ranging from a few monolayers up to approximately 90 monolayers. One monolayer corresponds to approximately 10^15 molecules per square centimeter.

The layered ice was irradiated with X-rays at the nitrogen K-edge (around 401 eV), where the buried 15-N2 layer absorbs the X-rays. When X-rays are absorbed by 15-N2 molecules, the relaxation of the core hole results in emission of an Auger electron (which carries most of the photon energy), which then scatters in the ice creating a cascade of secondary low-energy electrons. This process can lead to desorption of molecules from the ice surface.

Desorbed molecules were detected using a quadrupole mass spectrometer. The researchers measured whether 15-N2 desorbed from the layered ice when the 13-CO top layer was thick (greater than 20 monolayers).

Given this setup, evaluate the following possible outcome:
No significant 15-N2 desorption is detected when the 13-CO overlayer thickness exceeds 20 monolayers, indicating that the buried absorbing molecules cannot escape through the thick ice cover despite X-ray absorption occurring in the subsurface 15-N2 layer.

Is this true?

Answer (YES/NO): YES